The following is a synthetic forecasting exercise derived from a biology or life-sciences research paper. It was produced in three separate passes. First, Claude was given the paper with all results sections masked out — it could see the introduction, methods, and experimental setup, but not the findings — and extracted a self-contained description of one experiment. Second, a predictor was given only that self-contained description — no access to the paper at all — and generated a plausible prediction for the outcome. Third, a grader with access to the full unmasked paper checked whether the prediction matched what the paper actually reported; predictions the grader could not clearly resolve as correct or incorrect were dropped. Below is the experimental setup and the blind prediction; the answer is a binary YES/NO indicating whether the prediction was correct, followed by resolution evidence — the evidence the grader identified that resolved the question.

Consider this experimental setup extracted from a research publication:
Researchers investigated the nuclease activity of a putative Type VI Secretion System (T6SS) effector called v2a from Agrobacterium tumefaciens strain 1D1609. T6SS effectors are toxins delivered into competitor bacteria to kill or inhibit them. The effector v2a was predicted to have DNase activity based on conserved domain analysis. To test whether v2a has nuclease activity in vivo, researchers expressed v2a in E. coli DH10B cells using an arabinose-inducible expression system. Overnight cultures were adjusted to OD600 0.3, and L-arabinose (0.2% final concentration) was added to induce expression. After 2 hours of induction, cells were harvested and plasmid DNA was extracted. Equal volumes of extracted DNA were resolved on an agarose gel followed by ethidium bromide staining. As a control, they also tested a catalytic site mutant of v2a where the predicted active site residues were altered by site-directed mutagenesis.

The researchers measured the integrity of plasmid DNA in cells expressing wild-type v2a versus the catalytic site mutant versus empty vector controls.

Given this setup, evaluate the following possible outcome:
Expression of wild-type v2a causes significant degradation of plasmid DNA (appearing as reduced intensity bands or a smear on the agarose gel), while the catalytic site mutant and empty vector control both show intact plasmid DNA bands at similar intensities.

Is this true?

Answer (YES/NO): YES